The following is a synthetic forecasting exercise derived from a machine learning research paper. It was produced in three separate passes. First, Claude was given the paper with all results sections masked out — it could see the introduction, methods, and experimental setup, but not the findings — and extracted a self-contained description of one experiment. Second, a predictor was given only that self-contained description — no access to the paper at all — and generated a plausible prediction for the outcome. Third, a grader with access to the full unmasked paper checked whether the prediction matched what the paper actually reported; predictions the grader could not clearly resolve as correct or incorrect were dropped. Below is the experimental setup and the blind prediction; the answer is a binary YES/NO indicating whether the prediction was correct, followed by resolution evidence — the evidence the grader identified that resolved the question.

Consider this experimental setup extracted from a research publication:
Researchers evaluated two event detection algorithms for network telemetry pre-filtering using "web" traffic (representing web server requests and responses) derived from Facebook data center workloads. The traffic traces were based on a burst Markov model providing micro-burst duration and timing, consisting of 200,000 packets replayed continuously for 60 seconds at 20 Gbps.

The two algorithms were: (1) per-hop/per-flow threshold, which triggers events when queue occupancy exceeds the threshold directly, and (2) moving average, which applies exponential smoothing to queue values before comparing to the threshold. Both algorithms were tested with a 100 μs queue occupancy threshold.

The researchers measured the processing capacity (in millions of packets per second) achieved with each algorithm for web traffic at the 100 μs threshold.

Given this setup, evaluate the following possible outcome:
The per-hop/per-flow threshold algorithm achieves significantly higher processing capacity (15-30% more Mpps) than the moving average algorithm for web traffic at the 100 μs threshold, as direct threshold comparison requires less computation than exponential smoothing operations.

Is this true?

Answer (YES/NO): NO